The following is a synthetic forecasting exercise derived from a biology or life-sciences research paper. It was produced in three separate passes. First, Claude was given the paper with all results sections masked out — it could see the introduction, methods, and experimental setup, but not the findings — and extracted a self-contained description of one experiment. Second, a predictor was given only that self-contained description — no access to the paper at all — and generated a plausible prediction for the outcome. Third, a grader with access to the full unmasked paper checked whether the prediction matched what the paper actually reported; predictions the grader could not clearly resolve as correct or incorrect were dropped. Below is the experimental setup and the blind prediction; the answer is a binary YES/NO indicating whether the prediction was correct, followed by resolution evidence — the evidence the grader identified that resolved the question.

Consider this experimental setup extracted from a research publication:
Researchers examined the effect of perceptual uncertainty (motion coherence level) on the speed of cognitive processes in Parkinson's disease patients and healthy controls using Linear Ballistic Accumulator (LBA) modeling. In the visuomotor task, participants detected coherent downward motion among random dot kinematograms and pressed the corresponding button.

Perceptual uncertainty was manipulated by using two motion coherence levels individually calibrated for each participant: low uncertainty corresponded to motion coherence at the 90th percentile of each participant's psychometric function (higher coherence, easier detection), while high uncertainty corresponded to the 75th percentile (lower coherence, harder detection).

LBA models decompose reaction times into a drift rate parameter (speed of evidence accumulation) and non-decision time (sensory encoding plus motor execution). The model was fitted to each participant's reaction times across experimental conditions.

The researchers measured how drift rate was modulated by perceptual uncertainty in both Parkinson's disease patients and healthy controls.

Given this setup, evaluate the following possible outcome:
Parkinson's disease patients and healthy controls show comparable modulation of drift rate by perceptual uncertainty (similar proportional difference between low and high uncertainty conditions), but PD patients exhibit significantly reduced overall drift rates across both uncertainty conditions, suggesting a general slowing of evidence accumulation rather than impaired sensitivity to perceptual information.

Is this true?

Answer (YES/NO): YES